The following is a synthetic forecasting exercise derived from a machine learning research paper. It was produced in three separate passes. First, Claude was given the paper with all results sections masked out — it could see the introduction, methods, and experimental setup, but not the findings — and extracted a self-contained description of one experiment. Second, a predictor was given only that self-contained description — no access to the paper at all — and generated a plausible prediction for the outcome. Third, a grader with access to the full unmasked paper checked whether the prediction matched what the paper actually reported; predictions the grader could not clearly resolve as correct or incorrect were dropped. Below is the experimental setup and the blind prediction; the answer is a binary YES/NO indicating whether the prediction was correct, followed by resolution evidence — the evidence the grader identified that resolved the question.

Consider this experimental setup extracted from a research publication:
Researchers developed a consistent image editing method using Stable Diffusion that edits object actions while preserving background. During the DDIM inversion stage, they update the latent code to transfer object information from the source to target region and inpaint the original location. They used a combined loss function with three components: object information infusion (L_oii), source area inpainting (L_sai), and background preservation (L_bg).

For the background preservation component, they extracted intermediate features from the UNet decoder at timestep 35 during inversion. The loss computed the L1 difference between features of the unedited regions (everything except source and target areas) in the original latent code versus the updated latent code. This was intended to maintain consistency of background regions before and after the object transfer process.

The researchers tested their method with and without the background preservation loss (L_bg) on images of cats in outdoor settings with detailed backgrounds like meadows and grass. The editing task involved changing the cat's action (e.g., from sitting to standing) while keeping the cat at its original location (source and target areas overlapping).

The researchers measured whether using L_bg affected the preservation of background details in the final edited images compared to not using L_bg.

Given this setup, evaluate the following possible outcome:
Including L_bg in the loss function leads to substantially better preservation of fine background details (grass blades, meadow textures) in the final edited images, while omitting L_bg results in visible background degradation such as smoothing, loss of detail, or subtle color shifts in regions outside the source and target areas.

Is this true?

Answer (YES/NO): YES